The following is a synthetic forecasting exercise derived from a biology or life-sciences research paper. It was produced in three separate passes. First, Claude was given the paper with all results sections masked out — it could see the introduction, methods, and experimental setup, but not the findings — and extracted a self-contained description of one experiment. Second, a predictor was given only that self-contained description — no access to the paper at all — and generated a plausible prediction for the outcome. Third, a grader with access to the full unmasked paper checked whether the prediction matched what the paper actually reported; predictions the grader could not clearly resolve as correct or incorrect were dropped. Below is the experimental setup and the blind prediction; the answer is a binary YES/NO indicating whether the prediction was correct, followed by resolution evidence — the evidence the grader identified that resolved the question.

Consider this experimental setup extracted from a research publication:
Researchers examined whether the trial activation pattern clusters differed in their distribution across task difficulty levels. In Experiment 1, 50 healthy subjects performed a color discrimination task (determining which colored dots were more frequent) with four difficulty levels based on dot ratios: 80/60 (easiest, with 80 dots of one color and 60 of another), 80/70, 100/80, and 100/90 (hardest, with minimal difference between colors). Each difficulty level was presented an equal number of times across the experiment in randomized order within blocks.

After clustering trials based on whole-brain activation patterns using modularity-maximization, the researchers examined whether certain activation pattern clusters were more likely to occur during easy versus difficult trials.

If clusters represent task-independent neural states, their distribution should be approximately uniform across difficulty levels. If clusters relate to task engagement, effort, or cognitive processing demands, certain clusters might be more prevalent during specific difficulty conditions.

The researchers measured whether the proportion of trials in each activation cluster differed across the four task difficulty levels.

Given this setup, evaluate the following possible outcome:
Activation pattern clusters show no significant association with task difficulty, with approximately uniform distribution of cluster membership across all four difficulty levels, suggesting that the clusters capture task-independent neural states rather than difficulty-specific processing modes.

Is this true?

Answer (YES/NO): YES